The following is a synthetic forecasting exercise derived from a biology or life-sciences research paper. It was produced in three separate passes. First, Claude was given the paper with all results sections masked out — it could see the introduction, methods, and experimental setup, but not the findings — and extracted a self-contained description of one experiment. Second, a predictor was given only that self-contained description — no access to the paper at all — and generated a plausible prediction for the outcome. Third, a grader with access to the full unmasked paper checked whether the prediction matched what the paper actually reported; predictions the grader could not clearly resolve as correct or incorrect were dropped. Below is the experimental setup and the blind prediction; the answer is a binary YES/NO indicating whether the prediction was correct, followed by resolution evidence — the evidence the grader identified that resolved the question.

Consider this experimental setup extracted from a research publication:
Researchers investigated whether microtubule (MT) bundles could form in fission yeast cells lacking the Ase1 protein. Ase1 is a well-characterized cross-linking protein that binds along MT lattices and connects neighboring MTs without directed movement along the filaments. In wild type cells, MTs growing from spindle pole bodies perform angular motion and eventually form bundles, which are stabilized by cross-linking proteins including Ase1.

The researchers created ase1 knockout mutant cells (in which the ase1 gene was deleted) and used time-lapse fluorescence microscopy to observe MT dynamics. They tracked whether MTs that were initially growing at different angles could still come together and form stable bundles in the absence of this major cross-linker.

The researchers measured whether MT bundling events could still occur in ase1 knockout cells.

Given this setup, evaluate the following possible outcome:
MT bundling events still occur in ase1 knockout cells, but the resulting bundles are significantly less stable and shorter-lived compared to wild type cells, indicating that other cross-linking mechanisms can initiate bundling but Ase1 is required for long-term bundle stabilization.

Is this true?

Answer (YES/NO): NO